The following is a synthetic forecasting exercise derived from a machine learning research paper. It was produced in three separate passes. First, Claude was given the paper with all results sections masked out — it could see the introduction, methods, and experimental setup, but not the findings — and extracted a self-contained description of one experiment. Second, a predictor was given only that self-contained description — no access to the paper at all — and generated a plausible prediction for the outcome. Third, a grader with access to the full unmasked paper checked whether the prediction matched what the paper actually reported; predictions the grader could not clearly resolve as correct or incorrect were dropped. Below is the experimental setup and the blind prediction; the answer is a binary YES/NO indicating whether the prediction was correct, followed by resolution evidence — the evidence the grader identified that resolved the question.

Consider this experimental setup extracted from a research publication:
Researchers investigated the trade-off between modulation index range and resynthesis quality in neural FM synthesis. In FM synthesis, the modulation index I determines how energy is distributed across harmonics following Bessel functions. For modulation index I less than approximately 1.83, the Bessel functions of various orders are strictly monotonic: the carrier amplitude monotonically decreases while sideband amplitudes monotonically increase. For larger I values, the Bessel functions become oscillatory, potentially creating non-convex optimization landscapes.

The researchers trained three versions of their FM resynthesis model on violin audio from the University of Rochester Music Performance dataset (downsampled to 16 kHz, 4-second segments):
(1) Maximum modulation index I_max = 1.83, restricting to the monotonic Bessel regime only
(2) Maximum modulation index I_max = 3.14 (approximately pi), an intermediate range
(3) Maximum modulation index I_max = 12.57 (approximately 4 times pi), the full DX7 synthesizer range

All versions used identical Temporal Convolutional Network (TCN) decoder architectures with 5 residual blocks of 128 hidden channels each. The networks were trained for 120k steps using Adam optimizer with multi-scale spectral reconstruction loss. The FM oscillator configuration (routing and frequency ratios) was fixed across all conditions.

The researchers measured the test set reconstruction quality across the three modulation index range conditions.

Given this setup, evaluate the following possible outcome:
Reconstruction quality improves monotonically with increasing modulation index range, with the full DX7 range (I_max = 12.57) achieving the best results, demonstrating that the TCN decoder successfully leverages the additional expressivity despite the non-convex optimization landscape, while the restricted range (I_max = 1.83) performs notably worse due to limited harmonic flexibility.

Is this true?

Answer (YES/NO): NO